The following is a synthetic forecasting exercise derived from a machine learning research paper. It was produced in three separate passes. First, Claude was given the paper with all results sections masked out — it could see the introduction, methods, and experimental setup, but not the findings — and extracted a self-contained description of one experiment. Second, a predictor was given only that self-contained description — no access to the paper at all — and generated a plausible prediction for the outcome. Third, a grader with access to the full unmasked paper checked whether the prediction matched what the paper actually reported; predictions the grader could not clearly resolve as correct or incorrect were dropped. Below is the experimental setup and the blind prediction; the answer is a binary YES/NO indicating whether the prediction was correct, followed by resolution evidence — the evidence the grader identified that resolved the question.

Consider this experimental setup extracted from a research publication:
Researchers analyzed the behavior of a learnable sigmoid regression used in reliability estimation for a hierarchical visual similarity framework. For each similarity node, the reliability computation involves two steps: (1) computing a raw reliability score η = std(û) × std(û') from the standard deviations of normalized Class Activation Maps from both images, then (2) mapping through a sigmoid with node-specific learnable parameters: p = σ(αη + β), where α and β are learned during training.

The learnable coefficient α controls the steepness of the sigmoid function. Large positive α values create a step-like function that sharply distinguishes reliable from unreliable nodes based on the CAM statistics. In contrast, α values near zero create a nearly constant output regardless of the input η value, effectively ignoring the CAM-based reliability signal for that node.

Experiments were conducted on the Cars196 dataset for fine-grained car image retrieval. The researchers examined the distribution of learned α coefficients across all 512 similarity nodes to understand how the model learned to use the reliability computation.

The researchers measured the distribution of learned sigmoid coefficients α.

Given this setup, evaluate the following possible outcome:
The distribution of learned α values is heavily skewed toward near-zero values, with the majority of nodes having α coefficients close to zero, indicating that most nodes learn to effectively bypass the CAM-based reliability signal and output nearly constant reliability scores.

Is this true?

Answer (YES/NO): NO